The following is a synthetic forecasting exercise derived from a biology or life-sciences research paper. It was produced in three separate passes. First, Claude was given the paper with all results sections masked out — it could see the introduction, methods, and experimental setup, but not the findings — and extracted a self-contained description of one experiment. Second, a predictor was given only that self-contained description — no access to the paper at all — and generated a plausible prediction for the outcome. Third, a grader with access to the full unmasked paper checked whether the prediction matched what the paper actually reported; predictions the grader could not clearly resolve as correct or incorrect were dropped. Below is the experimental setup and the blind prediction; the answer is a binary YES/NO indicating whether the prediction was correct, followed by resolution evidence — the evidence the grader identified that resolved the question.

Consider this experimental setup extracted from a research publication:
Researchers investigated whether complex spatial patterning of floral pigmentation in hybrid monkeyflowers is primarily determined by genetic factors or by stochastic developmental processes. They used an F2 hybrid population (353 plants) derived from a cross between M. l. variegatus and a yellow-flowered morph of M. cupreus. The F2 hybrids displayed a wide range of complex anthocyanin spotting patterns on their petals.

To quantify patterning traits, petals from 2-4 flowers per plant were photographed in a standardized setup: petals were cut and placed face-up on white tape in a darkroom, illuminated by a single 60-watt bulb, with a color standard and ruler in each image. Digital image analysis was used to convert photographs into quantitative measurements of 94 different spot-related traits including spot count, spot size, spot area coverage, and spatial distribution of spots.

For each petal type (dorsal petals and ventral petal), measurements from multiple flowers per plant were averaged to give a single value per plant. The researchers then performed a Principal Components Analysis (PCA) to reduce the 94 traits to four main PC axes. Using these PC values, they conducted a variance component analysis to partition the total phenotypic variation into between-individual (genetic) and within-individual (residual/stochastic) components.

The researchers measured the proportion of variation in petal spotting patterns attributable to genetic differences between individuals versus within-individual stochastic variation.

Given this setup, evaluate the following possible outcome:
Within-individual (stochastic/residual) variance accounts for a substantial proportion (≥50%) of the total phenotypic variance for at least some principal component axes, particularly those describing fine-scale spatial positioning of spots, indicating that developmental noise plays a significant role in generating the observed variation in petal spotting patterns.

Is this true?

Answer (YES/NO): NO